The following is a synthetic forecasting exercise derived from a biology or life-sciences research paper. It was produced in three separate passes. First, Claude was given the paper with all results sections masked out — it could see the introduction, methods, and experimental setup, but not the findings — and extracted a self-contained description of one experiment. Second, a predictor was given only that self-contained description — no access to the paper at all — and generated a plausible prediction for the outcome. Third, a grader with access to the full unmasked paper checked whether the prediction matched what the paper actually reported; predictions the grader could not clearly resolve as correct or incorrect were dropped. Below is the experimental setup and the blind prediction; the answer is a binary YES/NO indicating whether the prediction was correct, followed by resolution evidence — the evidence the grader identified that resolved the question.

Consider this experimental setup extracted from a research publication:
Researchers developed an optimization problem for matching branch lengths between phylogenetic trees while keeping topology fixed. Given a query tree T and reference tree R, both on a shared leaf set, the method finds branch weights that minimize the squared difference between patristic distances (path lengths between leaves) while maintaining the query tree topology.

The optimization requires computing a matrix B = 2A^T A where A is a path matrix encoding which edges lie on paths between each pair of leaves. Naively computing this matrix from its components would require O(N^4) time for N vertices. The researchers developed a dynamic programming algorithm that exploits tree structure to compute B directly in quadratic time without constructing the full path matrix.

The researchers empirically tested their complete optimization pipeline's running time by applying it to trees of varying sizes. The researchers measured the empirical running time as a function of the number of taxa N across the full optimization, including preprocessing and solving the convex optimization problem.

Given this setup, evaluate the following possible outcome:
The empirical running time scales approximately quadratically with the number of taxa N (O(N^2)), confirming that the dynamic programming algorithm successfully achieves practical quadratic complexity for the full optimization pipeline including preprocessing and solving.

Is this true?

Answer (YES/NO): NO